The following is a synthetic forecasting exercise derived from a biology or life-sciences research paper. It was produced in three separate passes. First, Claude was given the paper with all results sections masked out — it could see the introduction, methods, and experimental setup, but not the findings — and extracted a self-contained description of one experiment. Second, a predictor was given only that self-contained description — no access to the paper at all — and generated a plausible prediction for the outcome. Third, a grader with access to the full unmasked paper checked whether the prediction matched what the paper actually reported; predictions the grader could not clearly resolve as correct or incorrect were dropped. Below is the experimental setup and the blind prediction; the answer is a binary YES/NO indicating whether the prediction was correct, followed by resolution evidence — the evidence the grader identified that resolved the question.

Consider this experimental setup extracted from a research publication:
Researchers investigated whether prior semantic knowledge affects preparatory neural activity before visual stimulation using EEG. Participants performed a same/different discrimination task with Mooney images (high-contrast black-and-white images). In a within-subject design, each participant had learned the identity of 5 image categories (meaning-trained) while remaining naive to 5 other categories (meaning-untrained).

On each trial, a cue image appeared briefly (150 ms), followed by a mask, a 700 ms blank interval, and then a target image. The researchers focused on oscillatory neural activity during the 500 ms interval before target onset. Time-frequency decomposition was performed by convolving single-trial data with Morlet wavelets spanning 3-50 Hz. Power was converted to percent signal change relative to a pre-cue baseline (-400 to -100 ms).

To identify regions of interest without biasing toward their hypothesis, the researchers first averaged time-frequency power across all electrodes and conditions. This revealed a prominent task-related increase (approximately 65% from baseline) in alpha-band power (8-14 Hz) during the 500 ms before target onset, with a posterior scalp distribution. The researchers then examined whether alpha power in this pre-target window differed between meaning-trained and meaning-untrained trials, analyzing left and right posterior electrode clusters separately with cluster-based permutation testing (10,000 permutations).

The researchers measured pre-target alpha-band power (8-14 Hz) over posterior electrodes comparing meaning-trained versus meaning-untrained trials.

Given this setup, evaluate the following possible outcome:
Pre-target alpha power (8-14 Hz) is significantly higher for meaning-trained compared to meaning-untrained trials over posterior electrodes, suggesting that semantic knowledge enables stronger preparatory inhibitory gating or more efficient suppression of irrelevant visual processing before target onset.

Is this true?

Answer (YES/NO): YES